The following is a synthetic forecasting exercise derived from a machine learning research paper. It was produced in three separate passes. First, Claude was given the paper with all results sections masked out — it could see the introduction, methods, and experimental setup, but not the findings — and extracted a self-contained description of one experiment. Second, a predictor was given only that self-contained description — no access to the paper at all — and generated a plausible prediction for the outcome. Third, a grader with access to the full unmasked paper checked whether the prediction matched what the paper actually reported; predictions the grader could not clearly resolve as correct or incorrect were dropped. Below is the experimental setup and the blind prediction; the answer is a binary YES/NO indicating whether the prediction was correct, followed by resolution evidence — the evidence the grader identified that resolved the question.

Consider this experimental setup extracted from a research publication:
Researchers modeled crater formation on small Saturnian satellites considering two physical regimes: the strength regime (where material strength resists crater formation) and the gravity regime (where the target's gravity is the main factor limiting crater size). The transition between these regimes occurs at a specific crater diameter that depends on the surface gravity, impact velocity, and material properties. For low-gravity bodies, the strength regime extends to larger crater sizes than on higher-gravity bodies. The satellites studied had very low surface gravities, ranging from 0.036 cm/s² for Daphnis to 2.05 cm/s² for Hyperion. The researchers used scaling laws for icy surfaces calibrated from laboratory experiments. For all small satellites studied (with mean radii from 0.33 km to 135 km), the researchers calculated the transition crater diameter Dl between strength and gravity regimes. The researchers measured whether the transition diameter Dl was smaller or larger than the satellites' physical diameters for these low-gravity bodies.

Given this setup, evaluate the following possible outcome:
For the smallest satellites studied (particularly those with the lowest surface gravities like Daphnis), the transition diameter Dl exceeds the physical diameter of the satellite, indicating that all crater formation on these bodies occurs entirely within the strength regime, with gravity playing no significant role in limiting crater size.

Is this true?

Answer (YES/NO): YES